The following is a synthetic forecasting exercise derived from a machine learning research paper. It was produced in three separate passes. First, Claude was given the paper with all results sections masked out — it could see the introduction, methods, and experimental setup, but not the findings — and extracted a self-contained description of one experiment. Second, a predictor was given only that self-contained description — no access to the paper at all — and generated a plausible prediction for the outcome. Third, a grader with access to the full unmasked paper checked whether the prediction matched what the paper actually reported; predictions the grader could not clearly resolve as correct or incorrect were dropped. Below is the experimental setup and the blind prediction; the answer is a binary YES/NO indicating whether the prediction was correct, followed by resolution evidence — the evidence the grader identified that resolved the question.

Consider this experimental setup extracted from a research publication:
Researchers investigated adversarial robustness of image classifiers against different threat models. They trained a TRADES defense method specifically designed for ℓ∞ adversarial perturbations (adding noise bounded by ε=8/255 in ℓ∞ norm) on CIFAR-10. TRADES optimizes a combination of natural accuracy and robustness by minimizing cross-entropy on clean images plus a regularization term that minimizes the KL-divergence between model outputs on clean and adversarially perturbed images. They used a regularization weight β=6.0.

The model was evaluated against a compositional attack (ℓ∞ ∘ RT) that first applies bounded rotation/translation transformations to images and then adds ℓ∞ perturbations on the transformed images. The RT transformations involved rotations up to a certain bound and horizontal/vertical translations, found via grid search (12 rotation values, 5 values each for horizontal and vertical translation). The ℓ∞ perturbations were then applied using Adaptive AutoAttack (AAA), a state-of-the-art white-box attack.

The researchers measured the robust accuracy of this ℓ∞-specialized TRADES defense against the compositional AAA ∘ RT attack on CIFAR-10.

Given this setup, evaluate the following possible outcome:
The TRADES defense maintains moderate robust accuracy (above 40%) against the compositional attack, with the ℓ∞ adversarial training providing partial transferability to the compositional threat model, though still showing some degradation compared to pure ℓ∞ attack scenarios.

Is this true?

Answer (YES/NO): NO